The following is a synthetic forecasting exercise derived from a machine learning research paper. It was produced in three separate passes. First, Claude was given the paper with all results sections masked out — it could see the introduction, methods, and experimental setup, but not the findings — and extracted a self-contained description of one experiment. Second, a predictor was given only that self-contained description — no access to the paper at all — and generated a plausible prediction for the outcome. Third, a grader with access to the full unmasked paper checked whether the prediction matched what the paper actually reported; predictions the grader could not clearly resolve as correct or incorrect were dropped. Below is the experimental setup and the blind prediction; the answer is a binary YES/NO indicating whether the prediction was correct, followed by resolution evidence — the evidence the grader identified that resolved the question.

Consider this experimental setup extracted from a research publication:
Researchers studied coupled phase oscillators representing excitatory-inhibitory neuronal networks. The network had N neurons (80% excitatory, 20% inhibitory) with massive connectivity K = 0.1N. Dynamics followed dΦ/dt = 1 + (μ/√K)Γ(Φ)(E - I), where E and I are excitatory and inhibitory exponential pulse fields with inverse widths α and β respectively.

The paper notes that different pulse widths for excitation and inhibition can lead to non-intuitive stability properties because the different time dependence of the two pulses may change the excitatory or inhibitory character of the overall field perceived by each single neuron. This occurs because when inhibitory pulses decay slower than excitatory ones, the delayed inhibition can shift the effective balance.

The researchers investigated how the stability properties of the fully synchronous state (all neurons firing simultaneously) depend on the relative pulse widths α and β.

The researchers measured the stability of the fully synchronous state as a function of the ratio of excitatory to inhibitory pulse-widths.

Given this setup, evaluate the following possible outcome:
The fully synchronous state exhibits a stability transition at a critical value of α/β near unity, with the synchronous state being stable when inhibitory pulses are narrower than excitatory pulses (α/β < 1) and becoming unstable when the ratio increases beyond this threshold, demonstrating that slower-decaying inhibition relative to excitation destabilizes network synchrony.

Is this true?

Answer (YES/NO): NO